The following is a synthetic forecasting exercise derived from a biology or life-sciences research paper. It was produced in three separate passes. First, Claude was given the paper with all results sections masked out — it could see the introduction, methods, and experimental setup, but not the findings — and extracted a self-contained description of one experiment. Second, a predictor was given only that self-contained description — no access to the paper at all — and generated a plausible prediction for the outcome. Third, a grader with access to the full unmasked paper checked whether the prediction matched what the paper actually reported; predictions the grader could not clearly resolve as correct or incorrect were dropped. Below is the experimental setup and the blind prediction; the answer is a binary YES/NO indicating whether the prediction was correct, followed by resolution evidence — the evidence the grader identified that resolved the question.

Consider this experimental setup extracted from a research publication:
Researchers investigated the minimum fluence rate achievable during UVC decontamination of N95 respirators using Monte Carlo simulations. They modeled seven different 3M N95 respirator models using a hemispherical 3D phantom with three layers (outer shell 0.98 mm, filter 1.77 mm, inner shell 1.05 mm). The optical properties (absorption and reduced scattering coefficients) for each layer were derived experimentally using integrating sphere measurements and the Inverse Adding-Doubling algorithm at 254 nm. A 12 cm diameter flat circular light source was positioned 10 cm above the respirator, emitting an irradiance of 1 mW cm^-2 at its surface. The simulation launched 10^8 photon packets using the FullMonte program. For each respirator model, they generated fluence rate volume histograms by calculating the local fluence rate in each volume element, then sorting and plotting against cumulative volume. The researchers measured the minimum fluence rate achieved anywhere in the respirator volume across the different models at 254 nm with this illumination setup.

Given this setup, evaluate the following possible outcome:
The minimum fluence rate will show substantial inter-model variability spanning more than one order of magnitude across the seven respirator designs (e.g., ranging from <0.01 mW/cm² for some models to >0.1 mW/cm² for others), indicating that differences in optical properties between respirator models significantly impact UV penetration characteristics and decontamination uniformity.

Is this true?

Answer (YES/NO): YES